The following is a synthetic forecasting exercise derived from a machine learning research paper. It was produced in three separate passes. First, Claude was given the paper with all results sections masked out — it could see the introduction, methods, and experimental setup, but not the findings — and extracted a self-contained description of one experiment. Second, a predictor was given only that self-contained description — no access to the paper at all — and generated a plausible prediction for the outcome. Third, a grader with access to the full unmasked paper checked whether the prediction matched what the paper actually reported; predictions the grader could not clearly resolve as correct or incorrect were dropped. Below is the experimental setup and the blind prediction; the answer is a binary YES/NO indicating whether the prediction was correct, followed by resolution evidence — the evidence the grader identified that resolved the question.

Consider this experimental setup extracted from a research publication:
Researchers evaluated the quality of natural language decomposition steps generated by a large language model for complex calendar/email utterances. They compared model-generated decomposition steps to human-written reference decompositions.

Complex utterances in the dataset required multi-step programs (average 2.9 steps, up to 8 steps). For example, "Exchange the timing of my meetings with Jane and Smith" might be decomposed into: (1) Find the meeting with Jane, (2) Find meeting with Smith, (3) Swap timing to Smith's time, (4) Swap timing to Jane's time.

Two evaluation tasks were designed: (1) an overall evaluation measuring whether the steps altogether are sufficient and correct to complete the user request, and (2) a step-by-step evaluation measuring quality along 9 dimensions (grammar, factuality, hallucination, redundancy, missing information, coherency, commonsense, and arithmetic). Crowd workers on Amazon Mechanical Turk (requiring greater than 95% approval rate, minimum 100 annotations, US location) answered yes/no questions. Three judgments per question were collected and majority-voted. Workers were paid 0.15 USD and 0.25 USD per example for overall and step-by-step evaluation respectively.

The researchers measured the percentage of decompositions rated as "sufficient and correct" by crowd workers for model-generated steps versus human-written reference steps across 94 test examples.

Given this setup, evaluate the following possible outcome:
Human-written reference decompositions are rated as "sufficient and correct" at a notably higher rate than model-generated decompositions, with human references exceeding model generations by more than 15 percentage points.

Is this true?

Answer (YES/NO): NO